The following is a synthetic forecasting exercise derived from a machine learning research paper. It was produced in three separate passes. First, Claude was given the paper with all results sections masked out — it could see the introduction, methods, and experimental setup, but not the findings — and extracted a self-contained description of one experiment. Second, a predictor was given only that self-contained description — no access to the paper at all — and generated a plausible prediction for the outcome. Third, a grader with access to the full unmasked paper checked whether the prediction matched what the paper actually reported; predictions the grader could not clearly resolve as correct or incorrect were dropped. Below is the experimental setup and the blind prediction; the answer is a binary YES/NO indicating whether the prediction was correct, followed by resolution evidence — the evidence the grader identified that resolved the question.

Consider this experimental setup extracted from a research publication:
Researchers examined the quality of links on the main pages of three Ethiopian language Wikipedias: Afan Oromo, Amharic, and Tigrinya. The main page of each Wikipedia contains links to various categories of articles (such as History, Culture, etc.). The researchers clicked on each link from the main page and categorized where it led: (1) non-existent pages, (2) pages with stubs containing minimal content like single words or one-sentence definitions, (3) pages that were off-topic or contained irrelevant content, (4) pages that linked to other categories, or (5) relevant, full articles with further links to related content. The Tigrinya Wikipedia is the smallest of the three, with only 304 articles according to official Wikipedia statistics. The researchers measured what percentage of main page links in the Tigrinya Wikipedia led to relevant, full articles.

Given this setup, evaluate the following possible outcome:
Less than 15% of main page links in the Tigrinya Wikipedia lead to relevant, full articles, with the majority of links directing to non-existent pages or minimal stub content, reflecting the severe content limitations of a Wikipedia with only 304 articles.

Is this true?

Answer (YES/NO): NO